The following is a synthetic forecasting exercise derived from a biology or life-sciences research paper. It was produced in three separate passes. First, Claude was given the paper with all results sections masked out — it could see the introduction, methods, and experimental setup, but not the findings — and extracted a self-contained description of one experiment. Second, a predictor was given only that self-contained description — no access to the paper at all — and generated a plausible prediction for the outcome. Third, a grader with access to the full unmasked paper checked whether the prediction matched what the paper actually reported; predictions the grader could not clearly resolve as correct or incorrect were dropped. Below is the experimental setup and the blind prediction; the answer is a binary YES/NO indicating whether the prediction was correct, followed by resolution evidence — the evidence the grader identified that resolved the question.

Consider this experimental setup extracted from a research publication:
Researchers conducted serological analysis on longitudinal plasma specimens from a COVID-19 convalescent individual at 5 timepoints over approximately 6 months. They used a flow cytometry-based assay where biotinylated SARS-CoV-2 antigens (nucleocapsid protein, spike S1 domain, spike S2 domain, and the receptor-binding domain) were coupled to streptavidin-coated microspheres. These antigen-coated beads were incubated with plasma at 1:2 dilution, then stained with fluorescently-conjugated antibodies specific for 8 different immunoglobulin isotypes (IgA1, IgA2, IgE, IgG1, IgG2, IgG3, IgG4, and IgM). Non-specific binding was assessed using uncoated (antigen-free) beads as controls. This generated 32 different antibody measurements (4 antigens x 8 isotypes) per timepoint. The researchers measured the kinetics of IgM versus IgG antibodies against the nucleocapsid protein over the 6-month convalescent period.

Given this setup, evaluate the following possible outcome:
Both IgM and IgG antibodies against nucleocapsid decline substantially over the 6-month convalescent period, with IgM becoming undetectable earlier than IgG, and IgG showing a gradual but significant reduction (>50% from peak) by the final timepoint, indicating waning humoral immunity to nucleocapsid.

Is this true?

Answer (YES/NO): NO